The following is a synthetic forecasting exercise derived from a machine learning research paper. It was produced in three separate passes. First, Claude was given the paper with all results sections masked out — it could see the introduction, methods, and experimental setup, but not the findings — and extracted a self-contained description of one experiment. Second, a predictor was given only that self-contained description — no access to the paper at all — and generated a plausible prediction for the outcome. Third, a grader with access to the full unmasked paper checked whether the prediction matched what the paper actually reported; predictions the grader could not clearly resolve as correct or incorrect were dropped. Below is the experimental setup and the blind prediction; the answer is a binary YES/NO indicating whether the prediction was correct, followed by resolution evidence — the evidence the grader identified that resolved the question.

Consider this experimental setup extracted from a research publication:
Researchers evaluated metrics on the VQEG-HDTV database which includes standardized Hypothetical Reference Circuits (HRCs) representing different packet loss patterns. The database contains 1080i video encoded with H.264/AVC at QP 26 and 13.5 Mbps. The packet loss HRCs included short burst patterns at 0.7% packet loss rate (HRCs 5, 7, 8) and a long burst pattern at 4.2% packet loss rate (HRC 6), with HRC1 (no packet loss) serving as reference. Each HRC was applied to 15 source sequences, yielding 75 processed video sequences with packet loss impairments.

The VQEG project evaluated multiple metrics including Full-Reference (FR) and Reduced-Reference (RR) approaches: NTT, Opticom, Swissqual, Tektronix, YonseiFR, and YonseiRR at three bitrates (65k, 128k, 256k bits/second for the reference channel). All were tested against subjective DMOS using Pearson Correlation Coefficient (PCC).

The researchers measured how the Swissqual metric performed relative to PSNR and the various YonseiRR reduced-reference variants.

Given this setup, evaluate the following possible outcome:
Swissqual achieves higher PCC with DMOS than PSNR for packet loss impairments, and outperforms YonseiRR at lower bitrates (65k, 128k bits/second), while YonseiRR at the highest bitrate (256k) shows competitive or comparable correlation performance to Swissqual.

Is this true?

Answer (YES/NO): NO